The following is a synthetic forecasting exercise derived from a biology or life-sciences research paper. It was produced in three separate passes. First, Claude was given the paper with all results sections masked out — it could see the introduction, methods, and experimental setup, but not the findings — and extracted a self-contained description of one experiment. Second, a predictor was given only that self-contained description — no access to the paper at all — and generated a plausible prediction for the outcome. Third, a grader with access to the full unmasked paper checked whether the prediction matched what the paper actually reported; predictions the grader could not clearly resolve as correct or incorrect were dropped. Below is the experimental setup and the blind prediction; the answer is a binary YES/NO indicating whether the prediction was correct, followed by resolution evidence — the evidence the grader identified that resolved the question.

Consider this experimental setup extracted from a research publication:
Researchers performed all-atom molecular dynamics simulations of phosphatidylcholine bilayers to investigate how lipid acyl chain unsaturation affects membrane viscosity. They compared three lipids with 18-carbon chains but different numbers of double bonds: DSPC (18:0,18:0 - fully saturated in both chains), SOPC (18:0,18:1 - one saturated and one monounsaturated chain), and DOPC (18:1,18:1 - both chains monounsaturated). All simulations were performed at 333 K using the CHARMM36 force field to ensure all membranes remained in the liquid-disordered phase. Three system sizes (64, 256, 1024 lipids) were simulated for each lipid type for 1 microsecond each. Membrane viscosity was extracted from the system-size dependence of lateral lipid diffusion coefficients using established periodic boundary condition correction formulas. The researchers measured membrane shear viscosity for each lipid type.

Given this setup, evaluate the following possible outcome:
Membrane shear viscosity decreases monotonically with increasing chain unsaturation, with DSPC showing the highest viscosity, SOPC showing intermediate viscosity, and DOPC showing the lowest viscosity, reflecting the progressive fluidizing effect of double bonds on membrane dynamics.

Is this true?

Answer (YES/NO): NO